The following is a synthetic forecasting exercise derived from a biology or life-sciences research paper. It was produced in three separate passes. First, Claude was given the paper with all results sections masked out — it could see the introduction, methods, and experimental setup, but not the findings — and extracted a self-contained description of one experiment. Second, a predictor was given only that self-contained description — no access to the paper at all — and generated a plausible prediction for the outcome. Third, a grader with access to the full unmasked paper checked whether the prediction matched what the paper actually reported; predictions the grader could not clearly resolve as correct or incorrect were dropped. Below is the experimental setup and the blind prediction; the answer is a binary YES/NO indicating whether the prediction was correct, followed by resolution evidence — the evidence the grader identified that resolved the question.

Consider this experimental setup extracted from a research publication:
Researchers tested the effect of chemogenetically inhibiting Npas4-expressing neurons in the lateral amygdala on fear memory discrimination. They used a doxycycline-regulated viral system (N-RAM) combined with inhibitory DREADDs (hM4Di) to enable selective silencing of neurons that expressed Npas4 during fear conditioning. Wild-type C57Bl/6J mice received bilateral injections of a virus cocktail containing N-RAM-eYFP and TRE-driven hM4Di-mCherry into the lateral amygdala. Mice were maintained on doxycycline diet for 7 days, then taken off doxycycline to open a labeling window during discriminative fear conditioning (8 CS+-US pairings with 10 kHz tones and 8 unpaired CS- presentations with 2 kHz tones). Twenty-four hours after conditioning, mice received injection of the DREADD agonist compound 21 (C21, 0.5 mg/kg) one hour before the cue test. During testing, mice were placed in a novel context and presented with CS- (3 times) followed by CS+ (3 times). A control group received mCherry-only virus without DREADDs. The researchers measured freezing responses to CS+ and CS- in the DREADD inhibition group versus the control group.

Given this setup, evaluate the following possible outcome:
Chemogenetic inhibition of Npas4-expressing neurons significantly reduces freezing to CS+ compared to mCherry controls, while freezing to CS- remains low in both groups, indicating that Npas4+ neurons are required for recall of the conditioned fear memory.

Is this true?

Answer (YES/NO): NO